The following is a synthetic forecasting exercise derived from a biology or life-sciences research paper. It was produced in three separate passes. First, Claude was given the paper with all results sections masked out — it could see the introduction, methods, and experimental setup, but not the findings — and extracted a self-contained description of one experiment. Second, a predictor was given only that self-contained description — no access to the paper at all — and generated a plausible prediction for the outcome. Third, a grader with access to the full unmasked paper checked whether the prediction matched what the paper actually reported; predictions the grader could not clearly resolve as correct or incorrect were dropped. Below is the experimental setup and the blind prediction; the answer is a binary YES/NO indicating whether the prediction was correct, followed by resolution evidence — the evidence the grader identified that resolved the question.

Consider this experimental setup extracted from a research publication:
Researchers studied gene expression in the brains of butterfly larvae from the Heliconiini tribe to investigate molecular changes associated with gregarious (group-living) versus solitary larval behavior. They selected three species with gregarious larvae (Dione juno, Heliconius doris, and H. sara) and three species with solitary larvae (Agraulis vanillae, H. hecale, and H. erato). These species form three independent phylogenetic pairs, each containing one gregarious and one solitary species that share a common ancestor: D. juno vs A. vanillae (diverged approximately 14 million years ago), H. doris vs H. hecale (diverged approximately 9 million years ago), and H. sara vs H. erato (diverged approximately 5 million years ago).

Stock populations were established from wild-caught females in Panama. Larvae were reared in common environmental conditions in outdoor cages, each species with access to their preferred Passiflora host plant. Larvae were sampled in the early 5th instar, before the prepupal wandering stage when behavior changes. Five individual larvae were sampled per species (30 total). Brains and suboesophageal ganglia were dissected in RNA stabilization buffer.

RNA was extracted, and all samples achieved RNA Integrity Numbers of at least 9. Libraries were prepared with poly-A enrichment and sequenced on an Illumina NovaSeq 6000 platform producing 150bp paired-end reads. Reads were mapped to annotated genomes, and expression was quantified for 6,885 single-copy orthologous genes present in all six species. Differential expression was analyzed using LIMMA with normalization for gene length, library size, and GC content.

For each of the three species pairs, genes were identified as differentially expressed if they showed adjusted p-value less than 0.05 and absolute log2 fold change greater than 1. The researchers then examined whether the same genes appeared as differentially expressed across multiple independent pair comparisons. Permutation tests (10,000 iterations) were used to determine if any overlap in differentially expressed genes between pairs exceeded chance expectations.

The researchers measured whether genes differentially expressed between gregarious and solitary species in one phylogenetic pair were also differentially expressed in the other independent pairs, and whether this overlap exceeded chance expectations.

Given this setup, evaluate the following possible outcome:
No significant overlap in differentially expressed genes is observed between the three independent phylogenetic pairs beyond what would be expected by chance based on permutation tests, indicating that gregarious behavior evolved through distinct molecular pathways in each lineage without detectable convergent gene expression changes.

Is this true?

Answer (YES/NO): NO